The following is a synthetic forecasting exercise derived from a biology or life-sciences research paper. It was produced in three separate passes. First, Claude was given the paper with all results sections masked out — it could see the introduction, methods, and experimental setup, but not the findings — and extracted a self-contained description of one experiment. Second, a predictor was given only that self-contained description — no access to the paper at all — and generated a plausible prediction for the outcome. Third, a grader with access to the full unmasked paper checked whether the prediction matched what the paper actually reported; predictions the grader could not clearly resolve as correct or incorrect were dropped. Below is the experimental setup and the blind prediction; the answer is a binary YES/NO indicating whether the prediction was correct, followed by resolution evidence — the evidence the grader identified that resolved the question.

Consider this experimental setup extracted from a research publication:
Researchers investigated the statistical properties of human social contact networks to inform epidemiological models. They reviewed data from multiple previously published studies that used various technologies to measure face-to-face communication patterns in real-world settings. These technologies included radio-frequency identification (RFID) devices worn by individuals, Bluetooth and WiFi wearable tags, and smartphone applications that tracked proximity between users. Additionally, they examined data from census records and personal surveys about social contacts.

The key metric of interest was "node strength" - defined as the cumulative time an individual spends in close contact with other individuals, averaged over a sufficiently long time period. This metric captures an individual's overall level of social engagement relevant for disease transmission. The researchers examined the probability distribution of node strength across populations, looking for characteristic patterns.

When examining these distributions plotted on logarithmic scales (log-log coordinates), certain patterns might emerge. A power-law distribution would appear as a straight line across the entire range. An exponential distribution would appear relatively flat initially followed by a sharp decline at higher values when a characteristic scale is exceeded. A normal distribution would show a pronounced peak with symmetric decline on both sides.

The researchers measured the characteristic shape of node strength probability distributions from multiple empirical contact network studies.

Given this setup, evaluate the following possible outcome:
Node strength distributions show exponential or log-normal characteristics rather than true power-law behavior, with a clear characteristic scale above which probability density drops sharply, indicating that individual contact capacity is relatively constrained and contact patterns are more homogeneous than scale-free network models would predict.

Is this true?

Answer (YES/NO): YES